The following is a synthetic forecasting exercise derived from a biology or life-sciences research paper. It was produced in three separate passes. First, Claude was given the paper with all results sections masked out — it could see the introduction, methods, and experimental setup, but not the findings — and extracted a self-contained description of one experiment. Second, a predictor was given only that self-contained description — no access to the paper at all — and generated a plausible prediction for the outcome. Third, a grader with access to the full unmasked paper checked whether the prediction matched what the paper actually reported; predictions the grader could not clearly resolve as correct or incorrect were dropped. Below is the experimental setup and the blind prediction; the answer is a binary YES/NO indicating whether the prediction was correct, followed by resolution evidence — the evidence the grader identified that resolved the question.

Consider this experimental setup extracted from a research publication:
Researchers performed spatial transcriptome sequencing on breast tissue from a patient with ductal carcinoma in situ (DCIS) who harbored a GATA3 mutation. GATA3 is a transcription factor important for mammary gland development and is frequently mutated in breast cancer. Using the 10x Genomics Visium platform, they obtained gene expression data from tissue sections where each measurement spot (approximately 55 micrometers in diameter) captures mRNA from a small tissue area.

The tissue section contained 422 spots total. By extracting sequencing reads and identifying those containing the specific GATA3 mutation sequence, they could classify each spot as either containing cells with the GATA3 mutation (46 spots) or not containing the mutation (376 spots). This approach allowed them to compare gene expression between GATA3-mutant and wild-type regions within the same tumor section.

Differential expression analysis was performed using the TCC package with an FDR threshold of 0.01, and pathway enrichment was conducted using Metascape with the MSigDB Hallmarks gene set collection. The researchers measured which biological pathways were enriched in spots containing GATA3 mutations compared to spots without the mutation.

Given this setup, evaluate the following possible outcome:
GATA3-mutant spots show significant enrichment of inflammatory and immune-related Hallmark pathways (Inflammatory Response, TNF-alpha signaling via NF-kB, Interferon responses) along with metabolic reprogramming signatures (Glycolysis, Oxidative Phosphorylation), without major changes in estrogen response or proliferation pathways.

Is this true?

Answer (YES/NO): NO